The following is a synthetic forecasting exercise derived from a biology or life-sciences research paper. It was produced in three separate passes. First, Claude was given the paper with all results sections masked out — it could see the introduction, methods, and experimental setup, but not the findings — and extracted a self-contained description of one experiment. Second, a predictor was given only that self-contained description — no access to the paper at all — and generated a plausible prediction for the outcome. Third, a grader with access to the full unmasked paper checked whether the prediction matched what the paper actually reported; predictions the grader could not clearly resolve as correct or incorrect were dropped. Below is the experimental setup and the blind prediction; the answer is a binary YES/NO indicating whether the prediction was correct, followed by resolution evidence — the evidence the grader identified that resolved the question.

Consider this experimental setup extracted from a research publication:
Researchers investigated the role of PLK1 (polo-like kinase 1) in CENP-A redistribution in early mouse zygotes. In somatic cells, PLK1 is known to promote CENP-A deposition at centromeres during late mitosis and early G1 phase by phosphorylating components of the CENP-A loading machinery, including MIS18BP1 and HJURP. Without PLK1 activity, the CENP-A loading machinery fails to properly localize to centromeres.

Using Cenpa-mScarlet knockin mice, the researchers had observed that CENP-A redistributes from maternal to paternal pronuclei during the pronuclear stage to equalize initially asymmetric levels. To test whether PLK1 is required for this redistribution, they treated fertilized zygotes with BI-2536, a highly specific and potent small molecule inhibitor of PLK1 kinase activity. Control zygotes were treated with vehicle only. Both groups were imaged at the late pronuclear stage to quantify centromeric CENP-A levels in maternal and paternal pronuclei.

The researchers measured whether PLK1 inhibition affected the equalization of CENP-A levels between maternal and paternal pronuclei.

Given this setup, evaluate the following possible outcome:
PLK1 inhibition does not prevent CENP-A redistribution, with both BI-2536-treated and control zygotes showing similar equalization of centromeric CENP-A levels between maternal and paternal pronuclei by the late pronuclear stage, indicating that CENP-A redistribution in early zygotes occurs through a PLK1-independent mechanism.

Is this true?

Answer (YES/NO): NO